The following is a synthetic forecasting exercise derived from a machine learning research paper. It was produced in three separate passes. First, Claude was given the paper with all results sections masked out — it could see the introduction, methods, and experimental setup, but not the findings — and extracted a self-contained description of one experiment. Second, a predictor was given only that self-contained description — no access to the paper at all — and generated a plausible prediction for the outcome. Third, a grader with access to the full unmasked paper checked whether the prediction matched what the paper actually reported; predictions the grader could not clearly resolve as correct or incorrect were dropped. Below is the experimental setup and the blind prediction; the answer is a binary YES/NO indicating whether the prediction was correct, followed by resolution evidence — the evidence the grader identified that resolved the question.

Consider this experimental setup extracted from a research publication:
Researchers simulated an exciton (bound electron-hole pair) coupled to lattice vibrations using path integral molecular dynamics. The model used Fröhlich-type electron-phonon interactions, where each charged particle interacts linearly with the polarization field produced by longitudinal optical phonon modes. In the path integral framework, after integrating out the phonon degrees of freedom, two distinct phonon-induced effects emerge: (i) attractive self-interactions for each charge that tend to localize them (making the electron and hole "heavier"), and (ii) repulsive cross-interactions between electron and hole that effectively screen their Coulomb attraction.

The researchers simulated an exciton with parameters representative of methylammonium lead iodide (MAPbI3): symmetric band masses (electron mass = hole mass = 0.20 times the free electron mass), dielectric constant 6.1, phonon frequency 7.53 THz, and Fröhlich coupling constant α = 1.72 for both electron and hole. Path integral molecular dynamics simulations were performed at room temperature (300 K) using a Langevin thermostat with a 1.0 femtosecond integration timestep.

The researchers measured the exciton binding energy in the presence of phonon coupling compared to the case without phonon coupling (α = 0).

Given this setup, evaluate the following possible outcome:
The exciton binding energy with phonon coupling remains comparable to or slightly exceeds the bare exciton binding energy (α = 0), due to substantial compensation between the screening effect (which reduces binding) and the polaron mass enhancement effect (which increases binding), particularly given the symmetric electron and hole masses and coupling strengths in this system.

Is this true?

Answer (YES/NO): NO